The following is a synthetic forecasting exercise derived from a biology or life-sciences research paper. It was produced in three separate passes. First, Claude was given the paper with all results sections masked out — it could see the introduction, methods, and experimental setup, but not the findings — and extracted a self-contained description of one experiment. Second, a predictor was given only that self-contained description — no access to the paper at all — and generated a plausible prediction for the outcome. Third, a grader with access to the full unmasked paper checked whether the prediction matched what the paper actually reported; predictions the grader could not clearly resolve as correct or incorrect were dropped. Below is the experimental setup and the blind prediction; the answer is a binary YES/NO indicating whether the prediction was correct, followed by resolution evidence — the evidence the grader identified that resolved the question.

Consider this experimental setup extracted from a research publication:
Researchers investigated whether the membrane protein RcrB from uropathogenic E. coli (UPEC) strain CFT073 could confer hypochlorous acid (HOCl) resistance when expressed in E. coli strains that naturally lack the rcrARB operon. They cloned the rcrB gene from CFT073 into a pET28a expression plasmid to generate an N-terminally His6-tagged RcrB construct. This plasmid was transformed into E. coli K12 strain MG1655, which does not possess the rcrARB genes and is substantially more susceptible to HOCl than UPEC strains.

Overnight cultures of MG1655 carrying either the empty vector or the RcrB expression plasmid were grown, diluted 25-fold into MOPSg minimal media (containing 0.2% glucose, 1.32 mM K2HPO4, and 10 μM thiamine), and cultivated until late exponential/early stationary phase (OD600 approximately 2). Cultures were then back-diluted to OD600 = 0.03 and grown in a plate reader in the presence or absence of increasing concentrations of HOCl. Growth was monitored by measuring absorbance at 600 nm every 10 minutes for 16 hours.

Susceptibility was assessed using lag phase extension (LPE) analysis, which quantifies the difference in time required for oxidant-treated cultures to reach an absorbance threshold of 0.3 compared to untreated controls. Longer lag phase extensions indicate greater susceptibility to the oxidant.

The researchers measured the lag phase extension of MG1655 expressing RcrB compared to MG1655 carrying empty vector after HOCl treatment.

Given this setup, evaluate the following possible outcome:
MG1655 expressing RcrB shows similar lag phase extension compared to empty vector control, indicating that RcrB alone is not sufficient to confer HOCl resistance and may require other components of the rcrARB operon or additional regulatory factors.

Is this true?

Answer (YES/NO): NO